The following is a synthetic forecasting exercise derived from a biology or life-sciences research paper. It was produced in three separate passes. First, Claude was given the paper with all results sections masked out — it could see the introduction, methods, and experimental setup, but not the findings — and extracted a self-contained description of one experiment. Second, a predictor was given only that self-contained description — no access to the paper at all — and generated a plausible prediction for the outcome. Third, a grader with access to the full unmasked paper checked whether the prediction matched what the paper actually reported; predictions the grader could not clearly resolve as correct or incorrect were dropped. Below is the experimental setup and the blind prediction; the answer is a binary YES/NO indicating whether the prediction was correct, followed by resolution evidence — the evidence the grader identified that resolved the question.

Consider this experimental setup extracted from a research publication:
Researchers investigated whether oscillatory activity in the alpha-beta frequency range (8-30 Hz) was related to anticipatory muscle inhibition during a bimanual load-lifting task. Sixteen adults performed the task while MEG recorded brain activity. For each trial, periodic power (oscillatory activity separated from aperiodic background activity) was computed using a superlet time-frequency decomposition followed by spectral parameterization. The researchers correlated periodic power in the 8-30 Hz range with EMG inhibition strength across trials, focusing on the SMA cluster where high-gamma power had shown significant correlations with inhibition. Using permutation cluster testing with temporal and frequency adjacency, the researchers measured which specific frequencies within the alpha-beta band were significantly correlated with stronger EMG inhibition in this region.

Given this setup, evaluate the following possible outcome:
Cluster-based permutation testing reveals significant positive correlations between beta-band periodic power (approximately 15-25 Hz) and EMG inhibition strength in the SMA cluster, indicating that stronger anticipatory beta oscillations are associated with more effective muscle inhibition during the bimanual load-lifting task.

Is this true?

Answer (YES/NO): NO